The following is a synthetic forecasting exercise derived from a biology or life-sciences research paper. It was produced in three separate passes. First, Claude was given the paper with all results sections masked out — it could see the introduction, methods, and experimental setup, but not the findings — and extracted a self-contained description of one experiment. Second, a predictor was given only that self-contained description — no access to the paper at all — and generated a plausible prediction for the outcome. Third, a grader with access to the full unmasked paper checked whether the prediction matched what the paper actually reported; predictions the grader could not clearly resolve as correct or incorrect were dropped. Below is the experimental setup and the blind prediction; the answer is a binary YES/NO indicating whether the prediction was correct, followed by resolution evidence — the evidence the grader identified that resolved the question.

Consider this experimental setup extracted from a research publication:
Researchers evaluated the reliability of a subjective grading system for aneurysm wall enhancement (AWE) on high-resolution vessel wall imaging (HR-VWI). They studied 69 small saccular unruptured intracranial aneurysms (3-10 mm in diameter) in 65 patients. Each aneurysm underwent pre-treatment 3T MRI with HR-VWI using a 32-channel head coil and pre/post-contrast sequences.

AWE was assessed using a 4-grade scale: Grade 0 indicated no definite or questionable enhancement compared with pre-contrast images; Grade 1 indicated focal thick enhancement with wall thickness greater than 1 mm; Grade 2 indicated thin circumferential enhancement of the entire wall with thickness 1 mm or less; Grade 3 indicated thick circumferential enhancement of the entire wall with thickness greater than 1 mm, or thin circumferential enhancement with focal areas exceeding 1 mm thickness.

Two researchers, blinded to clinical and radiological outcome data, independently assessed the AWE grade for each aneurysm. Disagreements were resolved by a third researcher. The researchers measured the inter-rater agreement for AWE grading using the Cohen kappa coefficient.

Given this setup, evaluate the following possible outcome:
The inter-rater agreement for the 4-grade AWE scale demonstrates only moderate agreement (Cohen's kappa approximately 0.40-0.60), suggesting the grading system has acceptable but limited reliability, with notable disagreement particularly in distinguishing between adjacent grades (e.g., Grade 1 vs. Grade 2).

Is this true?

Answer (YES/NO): NO